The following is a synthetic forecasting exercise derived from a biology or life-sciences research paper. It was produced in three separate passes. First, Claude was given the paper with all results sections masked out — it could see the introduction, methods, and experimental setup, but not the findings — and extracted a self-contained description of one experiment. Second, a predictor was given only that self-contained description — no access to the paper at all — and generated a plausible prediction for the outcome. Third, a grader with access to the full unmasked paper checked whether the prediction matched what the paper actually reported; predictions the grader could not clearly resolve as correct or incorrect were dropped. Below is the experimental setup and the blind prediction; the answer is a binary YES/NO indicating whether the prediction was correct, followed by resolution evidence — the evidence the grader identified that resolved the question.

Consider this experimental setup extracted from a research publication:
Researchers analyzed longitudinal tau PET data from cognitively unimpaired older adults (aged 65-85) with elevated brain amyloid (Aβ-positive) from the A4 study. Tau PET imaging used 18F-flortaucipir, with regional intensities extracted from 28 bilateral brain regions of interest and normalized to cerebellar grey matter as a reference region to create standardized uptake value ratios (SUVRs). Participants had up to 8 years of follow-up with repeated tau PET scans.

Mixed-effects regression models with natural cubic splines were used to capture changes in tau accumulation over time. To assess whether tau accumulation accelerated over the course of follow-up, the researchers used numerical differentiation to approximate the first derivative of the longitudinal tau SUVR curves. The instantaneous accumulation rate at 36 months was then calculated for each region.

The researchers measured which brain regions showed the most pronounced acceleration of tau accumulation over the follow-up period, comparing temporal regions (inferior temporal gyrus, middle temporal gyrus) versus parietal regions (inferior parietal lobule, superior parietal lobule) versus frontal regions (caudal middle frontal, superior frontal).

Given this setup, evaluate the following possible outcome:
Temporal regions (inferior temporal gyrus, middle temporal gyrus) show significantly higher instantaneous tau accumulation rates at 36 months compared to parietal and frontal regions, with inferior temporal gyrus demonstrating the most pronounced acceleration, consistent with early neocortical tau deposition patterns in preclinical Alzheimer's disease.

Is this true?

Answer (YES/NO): NO